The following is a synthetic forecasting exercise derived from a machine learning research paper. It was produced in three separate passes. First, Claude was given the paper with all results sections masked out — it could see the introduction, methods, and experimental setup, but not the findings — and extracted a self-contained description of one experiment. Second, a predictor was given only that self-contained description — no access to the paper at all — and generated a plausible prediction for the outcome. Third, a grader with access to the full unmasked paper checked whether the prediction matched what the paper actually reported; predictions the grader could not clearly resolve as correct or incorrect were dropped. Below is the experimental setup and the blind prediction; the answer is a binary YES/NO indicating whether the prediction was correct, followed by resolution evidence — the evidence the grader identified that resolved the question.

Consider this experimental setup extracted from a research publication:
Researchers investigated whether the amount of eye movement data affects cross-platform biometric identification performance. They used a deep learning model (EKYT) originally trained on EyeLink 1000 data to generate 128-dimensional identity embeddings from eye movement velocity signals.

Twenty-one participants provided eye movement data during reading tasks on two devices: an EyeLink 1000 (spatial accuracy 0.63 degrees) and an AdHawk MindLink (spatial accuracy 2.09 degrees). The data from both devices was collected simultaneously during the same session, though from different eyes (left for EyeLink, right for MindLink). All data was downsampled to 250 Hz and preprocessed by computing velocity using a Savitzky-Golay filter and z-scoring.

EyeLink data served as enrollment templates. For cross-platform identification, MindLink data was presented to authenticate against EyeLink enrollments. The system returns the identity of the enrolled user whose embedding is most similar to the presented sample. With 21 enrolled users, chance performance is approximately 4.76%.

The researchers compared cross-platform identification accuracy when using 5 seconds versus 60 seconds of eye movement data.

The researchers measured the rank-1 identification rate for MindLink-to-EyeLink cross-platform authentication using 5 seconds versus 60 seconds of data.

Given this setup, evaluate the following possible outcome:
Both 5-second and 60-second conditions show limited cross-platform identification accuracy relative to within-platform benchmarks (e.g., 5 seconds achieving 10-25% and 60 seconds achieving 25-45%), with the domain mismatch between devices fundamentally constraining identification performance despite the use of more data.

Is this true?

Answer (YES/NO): NO